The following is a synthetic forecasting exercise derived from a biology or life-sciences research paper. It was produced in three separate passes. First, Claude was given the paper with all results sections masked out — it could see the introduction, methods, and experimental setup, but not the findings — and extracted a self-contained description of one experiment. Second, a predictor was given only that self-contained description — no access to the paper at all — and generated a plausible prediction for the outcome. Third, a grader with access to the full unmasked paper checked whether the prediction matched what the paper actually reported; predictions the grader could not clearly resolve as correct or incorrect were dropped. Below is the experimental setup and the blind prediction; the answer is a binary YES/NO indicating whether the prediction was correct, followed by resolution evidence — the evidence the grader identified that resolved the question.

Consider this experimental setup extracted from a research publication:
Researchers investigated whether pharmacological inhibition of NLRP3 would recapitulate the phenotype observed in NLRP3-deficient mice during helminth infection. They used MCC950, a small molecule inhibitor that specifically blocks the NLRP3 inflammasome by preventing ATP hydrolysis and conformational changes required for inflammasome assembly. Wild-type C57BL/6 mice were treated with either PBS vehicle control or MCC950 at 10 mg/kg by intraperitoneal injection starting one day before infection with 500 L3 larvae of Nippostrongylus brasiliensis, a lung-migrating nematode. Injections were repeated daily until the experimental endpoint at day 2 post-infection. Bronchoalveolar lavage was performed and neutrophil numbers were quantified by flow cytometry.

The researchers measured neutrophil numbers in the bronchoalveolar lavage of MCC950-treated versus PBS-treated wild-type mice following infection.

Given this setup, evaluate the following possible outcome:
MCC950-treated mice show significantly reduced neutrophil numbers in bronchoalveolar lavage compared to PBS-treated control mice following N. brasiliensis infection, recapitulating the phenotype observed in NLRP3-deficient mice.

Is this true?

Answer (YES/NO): NO